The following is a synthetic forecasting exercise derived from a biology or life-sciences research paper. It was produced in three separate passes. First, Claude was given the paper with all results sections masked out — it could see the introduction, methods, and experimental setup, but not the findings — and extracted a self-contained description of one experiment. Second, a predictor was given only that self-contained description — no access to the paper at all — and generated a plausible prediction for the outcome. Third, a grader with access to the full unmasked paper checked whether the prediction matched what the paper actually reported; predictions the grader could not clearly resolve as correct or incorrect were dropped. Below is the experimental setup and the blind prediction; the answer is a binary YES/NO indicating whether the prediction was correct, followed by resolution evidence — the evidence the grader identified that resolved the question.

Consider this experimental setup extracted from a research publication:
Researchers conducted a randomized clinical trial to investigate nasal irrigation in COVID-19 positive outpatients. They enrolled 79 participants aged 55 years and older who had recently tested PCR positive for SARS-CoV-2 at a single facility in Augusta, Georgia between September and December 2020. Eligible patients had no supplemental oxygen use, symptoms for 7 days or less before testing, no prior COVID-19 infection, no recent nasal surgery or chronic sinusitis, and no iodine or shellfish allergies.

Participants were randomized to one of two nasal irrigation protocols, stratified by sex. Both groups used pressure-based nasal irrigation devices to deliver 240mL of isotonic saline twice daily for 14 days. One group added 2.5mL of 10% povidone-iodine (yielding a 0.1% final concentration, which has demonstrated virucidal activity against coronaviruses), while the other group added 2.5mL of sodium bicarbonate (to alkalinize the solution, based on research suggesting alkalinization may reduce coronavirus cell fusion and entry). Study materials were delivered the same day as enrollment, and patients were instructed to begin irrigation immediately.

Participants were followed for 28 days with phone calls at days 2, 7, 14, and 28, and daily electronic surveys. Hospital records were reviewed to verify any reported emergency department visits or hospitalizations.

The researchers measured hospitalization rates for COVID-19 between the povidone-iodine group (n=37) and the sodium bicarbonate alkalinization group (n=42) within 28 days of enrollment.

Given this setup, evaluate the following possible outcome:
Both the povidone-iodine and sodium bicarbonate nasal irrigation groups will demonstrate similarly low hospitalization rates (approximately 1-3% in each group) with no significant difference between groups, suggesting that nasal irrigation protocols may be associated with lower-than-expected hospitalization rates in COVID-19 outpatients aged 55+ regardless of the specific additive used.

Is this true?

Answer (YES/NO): YES